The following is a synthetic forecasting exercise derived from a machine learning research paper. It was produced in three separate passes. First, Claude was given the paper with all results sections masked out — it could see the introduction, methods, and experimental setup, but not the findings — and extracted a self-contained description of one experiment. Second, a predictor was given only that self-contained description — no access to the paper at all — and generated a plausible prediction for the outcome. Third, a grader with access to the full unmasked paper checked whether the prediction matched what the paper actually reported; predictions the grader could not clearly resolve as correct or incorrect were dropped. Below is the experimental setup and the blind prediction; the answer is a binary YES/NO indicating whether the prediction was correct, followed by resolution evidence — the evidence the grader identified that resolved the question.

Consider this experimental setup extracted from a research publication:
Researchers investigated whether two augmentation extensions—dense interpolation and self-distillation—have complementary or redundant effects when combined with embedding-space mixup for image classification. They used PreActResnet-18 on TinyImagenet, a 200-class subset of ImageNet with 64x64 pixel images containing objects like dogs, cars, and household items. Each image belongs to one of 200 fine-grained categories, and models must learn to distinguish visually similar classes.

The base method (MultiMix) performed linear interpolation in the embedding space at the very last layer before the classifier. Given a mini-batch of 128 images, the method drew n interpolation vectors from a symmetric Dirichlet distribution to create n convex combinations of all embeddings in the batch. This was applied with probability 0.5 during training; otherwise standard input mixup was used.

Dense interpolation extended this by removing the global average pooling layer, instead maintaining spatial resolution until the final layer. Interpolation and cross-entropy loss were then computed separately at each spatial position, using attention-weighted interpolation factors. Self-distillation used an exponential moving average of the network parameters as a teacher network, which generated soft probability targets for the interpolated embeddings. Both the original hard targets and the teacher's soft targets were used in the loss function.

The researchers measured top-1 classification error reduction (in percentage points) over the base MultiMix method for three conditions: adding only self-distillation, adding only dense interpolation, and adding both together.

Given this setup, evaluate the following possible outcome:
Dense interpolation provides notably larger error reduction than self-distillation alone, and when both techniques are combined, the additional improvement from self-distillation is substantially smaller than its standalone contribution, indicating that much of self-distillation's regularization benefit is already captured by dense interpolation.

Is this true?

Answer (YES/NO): NO